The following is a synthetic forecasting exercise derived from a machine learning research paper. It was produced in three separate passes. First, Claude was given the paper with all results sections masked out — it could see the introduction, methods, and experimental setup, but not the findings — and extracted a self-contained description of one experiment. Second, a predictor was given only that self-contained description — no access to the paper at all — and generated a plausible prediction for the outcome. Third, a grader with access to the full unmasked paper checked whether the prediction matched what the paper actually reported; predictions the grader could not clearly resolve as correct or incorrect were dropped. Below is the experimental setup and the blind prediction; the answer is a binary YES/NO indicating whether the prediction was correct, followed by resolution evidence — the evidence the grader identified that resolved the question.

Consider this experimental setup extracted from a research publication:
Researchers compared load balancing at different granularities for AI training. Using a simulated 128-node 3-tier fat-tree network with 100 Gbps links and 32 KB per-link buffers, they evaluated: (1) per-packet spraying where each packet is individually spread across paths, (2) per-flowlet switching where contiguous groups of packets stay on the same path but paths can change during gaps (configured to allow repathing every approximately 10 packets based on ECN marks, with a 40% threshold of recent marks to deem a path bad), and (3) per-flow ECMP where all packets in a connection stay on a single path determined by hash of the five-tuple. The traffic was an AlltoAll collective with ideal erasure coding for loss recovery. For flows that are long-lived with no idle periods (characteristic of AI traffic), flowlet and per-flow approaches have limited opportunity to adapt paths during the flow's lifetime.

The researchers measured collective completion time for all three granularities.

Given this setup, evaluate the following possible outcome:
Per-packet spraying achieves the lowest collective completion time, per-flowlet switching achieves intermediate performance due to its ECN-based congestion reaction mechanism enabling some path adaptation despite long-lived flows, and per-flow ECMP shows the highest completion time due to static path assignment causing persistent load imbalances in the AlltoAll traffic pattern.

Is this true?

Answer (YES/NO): NO